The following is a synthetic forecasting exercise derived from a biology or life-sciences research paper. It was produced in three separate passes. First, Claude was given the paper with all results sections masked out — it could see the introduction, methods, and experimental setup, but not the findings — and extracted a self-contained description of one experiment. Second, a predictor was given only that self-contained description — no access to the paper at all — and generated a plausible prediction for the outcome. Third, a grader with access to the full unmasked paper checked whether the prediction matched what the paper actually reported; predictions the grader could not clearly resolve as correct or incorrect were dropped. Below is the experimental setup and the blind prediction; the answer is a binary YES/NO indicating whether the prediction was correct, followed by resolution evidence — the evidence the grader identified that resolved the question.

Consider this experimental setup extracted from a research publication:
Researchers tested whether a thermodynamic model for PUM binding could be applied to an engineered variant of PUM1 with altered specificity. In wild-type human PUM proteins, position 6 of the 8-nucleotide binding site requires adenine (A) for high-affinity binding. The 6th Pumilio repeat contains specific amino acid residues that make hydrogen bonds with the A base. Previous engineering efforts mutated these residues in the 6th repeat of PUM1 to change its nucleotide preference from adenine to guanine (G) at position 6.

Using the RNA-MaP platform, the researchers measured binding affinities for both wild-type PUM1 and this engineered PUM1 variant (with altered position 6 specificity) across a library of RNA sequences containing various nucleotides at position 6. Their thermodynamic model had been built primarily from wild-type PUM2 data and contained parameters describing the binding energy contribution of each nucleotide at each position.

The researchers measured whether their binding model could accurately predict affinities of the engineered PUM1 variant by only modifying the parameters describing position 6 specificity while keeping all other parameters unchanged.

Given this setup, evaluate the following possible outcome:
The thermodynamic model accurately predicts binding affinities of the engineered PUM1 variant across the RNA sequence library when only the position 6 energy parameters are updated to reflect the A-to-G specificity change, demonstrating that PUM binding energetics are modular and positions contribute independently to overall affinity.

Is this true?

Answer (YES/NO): YES